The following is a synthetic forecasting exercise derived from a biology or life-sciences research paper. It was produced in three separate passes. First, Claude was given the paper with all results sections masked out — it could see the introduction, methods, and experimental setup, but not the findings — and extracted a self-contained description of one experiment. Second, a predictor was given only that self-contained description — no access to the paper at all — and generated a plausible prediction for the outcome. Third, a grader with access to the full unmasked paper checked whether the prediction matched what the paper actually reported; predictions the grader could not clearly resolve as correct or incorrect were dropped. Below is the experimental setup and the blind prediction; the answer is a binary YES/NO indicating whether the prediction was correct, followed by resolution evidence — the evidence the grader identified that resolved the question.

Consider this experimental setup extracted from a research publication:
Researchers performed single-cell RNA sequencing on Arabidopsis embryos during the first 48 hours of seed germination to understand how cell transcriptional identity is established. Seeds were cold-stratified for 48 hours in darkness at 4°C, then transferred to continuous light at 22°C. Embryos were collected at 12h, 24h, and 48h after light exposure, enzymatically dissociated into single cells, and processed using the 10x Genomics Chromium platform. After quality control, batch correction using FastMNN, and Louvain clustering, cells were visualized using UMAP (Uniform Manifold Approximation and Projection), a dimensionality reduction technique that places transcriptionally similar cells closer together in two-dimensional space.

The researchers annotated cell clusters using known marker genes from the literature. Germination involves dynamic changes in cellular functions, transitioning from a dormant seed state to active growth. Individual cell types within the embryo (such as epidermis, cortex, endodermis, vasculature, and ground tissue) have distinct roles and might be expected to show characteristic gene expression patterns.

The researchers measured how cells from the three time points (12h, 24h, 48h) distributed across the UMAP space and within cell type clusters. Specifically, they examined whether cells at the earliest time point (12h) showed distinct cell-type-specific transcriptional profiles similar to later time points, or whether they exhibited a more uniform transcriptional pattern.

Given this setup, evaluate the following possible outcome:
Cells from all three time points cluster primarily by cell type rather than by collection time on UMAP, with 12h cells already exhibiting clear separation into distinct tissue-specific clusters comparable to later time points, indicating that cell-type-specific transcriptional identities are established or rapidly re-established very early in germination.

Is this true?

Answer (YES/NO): NO